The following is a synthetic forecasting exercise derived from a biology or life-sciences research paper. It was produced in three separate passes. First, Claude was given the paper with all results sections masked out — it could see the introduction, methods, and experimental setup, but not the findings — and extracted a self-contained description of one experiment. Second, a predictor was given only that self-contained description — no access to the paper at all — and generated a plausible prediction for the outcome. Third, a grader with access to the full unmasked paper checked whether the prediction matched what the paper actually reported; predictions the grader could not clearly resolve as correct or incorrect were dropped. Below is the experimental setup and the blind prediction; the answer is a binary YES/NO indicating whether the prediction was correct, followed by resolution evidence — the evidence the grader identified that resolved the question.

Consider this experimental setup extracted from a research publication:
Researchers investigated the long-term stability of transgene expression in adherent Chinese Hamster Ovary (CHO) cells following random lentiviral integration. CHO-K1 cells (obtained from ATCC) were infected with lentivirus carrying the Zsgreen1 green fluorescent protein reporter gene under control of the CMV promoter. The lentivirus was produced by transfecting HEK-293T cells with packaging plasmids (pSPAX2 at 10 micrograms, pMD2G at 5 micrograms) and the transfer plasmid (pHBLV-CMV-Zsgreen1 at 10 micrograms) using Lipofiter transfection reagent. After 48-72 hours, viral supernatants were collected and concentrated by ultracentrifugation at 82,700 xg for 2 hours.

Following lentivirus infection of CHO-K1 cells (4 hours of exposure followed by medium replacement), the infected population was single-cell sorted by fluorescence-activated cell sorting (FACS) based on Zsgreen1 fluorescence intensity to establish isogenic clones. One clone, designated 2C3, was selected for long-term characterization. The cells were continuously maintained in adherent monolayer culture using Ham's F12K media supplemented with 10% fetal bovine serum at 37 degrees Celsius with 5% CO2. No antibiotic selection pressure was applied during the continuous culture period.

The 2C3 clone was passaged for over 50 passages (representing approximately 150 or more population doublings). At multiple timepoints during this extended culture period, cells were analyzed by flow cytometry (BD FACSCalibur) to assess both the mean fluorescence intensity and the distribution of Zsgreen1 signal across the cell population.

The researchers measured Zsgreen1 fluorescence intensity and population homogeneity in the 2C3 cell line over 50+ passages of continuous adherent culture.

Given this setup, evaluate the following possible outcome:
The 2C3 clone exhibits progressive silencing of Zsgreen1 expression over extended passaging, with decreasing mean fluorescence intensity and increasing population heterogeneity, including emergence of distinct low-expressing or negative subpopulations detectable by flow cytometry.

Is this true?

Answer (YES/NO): NO